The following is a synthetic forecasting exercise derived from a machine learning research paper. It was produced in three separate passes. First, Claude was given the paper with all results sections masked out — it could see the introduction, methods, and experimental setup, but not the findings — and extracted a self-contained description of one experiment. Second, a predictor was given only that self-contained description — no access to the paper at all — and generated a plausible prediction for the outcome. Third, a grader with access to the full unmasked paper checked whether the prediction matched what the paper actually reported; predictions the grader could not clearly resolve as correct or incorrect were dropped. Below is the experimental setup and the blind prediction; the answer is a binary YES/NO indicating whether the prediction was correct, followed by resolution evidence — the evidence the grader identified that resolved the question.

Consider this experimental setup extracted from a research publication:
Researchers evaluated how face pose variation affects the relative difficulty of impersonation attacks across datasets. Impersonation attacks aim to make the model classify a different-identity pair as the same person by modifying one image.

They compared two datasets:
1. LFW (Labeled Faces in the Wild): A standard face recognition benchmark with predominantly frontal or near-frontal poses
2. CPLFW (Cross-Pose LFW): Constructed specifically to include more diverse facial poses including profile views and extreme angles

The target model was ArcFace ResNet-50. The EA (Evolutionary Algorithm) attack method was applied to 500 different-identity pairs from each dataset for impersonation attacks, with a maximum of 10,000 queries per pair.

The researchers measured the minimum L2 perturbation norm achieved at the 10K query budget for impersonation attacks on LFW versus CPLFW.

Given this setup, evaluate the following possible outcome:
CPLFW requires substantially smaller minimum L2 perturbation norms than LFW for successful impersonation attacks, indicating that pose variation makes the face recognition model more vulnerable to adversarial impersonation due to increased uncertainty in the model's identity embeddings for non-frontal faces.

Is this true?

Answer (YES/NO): YES